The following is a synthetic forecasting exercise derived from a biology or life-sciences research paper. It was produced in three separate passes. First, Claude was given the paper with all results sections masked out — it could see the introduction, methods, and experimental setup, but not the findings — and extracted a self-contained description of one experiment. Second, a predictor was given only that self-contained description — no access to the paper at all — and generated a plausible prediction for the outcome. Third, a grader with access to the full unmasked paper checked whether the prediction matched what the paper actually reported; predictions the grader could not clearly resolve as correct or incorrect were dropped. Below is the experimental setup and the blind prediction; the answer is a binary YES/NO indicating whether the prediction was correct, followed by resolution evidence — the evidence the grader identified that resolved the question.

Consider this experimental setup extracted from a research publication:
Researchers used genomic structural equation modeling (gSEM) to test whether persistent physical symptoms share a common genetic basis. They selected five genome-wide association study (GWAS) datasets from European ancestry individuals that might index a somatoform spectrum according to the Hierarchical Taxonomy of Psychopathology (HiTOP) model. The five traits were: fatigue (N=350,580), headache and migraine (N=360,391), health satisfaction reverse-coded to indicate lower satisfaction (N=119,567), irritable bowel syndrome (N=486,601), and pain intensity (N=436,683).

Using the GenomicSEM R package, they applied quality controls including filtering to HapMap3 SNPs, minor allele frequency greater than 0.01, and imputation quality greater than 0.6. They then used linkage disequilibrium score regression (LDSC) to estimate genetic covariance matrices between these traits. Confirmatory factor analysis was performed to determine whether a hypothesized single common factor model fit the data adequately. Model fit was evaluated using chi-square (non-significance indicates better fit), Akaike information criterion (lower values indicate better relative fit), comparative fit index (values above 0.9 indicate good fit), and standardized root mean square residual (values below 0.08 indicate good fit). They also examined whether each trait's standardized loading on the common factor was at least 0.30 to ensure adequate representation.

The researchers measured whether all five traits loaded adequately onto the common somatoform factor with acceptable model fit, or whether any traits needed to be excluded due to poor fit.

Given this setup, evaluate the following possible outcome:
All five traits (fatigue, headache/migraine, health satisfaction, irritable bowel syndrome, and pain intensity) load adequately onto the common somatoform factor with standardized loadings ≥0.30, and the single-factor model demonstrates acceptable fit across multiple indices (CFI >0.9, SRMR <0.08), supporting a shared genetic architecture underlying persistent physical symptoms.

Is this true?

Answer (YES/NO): NO